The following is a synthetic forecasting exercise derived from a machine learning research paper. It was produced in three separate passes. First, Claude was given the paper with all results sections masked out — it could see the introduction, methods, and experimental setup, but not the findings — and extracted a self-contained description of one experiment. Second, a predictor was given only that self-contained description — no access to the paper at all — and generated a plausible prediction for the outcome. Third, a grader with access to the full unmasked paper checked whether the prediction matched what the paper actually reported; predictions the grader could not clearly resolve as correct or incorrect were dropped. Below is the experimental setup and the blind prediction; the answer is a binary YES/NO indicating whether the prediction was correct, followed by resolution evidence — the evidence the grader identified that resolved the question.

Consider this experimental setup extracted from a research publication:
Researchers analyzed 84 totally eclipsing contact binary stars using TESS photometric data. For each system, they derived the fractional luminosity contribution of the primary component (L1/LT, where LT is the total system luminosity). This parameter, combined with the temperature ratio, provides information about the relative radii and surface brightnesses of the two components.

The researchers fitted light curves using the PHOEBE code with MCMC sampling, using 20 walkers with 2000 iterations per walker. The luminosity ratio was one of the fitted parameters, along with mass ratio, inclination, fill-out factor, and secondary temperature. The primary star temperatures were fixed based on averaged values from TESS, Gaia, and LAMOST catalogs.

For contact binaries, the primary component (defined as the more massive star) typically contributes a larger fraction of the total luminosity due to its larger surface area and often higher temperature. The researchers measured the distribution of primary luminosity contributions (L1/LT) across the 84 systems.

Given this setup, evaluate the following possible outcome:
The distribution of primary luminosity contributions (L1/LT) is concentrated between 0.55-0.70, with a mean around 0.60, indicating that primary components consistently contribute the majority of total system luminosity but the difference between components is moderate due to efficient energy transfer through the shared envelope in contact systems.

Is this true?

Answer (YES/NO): NO